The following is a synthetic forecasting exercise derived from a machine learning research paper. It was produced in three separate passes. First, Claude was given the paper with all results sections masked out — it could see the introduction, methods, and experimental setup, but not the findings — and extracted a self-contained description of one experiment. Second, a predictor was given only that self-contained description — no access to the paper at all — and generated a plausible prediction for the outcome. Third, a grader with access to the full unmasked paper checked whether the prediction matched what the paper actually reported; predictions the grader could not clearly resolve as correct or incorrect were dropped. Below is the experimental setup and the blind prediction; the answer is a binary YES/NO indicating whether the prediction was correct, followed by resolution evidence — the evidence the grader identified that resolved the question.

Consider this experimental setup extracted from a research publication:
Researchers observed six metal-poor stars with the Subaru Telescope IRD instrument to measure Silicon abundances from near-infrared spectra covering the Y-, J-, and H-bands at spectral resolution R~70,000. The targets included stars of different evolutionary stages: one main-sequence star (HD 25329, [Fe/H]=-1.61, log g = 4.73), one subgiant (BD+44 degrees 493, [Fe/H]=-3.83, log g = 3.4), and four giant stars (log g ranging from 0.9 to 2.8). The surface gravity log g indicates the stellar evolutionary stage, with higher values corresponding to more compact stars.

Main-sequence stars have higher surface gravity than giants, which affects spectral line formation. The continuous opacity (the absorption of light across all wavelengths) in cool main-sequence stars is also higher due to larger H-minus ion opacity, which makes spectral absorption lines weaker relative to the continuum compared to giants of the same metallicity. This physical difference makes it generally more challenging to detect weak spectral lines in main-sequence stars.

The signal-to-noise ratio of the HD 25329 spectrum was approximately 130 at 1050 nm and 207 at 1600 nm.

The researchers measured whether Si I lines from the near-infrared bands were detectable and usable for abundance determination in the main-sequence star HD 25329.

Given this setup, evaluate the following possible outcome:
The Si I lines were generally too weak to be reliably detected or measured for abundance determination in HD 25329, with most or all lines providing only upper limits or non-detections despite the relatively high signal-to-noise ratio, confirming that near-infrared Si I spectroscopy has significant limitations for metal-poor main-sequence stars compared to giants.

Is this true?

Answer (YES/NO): NO